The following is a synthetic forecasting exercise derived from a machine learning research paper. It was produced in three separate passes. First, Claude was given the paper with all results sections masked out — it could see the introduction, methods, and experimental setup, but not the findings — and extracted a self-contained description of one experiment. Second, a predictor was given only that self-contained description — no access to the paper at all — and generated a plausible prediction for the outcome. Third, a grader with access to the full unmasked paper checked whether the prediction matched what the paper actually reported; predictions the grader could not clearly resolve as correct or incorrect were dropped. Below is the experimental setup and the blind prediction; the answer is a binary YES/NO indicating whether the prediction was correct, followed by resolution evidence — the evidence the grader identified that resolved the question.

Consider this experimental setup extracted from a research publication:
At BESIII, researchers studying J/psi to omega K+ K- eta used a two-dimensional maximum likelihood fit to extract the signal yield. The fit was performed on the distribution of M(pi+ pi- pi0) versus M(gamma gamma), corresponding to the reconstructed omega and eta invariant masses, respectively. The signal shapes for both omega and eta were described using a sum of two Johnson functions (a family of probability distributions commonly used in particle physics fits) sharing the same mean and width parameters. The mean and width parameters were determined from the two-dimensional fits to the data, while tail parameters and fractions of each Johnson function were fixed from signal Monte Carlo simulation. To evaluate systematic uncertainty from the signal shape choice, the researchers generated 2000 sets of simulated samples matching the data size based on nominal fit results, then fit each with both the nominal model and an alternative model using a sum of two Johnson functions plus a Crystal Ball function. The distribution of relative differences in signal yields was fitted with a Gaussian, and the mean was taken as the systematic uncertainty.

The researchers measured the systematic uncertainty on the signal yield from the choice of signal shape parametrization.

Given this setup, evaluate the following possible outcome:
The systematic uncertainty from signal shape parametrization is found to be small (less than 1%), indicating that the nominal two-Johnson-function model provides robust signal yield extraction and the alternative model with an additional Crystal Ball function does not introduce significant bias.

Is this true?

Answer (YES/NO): YES